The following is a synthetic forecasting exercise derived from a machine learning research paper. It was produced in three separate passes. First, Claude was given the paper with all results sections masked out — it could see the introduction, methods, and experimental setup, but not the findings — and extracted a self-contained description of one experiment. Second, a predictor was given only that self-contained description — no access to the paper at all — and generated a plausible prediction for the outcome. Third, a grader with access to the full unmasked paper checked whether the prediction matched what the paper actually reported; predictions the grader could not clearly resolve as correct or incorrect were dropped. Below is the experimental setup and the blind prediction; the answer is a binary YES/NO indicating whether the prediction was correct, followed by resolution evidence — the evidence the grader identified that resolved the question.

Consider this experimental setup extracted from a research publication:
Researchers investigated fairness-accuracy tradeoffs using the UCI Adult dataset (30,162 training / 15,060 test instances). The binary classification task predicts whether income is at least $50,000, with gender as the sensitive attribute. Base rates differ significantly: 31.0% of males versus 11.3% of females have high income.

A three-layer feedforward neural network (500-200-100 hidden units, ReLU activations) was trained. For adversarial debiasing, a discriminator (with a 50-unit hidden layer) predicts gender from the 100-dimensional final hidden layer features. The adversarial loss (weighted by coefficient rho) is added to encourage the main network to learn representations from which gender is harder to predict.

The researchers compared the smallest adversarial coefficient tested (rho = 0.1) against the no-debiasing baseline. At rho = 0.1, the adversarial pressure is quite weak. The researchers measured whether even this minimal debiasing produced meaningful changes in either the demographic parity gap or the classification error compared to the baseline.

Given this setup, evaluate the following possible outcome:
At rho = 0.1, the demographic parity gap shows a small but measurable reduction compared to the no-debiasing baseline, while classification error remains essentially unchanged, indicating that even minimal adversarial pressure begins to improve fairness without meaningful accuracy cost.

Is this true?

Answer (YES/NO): NO